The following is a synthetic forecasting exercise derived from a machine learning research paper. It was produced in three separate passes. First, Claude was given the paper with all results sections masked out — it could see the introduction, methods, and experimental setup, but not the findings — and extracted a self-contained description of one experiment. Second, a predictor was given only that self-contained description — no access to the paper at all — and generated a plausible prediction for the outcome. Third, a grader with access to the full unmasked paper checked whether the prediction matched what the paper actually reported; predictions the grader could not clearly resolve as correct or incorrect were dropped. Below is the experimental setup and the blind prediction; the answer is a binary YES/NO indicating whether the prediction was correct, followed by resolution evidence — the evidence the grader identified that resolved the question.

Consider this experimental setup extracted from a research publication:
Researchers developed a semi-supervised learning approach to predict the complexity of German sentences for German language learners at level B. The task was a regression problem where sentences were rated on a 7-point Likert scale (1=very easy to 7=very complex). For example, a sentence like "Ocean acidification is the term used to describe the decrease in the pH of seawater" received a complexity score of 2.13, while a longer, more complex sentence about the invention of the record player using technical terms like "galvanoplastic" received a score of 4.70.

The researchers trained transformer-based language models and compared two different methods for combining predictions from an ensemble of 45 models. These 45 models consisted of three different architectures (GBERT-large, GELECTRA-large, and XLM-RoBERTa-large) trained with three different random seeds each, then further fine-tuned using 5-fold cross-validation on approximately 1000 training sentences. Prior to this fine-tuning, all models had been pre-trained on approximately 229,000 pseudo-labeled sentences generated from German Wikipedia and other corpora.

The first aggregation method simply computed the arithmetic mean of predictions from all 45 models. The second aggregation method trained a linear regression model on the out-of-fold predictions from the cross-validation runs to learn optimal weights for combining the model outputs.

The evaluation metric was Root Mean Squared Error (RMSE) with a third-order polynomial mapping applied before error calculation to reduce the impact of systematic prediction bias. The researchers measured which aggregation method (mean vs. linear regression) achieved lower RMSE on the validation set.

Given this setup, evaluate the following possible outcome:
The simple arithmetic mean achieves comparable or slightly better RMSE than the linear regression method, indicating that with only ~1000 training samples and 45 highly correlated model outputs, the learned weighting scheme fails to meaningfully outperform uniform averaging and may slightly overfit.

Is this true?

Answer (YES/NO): NO